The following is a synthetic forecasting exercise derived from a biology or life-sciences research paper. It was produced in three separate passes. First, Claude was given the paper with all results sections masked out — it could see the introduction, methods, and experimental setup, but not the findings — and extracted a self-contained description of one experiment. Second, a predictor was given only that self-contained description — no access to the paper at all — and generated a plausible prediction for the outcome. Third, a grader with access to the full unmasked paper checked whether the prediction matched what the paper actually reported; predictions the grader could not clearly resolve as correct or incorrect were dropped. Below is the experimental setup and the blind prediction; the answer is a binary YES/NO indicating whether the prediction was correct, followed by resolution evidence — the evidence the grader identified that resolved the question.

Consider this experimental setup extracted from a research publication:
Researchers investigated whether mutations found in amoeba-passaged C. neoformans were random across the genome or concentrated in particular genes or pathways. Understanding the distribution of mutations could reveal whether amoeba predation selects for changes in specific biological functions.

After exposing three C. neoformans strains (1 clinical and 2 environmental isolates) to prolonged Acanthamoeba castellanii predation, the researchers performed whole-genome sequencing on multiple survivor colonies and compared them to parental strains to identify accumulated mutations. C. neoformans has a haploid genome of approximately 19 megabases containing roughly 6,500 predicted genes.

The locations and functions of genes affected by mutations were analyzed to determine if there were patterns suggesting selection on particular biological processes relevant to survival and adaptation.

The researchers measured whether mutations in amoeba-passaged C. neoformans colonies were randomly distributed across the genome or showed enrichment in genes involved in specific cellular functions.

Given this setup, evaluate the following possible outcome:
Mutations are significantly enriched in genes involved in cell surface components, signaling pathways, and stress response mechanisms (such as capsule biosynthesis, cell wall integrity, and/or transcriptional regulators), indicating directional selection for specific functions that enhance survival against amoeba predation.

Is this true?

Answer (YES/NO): NO